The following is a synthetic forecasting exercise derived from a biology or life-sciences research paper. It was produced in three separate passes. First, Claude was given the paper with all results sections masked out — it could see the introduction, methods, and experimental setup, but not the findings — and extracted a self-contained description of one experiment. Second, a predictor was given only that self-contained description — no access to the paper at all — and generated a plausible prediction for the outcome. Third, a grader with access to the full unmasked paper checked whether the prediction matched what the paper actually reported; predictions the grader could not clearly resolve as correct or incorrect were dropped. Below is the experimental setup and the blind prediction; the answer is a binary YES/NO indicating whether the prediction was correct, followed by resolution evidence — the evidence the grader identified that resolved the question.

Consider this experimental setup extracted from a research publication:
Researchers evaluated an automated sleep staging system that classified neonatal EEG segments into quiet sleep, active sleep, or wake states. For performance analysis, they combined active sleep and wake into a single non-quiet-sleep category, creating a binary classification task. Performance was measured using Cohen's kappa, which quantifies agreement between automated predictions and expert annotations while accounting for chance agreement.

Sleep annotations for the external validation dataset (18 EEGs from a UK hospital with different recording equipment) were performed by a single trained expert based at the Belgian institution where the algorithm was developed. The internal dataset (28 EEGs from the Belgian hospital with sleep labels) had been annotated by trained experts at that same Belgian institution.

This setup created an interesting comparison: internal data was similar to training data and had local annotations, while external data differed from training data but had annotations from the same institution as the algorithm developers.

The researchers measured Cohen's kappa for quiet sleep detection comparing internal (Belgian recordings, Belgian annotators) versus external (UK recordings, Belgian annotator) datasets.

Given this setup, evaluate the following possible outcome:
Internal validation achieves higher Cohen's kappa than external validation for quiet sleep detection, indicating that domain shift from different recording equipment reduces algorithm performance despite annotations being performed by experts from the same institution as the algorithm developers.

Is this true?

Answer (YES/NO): YES